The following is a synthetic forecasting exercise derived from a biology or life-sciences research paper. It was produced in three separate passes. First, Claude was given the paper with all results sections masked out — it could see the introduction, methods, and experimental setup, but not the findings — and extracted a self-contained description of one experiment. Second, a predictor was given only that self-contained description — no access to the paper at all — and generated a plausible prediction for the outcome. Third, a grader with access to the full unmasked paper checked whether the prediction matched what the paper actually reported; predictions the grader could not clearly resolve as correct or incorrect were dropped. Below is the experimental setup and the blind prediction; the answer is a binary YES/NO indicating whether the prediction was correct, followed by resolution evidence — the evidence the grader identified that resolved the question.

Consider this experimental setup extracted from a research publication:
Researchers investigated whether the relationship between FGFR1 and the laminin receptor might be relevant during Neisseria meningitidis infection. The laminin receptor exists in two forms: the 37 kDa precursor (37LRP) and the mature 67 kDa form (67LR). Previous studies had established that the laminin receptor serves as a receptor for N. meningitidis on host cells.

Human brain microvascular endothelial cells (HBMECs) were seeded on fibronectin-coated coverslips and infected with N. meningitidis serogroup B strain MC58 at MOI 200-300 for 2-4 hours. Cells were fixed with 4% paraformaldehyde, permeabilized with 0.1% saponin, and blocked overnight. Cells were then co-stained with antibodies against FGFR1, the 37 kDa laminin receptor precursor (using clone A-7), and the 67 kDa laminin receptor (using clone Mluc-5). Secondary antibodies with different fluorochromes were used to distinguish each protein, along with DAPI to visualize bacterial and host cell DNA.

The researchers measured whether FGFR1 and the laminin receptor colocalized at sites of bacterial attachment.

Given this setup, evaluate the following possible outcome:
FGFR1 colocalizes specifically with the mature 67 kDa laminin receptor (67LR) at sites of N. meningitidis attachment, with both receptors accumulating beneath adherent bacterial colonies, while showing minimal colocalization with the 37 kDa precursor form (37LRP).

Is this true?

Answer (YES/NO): NO